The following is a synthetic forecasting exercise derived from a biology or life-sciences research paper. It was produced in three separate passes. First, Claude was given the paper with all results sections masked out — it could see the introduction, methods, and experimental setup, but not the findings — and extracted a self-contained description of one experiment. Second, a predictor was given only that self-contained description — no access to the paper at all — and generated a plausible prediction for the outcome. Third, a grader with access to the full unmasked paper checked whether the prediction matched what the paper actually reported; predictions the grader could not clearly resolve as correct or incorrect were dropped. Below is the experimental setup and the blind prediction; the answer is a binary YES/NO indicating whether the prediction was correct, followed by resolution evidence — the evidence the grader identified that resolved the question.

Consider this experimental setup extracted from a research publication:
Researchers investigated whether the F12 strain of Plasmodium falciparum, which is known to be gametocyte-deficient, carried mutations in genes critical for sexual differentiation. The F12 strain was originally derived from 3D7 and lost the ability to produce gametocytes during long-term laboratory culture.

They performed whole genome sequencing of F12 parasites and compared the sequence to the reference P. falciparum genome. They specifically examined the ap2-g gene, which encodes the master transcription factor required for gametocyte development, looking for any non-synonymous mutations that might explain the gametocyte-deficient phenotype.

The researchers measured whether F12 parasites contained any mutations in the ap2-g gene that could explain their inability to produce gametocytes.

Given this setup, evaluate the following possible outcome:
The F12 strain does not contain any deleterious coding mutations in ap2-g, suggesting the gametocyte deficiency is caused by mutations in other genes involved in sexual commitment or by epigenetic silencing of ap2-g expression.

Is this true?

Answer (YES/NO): NO